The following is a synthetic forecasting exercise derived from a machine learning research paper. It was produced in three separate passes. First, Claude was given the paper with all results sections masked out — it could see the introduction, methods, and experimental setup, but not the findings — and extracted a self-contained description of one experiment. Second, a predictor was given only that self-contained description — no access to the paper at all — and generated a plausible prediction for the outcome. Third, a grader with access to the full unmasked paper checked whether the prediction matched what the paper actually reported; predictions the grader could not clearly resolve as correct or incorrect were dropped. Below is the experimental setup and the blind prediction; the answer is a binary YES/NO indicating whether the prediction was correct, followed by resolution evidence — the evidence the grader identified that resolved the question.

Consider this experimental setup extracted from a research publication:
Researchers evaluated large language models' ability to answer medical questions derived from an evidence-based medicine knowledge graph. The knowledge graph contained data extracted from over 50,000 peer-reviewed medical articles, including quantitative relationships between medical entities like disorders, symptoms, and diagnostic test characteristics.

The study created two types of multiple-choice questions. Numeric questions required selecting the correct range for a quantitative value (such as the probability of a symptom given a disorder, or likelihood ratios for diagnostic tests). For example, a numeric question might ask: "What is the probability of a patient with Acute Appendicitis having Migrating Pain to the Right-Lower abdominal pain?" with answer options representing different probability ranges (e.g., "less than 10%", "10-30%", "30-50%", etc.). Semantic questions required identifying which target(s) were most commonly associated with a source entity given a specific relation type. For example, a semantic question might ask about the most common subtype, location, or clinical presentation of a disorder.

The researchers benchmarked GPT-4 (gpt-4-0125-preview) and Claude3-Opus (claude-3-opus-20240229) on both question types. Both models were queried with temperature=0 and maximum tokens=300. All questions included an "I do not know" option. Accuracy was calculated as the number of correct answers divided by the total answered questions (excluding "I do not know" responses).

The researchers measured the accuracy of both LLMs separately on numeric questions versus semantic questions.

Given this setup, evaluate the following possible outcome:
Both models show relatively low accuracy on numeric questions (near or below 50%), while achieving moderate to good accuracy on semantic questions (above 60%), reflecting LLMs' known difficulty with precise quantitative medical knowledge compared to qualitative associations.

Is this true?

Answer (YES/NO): NO